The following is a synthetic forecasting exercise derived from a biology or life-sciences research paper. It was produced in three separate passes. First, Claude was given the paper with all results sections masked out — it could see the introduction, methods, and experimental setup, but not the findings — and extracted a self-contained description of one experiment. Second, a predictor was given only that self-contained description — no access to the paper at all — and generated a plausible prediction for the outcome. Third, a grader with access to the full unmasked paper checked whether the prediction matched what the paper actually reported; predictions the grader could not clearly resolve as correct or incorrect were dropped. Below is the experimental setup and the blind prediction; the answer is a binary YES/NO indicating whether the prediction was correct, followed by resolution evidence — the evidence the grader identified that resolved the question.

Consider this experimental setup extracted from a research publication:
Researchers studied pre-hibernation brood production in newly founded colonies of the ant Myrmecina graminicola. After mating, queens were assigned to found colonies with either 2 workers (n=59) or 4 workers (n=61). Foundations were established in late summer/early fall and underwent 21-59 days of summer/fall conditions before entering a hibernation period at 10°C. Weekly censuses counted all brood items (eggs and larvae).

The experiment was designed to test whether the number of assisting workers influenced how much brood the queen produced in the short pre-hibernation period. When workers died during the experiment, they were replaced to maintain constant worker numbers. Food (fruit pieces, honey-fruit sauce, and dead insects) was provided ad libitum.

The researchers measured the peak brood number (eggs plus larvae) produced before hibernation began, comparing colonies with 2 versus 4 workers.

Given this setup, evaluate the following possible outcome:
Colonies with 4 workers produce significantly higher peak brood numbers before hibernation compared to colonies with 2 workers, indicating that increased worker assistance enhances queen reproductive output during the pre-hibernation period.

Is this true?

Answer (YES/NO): YES